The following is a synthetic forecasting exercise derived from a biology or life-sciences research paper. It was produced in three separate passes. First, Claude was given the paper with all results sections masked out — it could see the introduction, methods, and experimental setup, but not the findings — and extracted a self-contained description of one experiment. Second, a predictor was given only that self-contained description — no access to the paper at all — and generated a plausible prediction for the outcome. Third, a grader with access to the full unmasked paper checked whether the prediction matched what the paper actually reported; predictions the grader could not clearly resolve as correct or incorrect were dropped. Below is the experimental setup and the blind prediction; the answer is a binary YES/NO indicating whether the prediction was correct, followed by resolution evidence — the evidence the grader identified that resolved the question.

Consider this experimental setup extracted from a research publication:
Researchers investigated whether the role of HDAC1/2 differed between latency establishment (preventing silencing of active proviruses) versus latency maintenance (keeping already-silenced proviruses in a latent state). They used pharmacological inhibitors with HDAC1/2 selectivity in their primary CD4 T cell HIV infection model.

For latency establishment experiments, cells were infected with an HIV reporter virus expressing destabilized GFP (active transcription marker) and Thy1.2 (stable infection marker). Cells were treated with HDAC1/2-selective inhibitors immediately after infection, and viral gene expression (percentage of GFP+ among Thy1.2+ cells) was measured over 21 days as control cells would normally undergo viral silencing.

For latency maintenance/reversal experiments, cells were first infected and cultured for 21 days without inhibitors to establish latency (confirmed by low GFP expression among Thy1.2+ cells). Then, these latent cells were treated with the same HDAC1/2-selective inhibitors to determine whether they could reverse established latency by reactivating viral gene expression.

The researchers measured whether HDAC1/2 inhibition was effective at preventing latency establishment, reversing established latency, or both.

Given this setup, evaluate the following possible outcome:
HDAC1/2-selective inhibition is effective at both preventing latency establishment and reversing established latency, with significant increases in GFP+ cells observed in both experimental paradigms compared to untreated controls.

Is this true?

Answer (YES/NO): NO